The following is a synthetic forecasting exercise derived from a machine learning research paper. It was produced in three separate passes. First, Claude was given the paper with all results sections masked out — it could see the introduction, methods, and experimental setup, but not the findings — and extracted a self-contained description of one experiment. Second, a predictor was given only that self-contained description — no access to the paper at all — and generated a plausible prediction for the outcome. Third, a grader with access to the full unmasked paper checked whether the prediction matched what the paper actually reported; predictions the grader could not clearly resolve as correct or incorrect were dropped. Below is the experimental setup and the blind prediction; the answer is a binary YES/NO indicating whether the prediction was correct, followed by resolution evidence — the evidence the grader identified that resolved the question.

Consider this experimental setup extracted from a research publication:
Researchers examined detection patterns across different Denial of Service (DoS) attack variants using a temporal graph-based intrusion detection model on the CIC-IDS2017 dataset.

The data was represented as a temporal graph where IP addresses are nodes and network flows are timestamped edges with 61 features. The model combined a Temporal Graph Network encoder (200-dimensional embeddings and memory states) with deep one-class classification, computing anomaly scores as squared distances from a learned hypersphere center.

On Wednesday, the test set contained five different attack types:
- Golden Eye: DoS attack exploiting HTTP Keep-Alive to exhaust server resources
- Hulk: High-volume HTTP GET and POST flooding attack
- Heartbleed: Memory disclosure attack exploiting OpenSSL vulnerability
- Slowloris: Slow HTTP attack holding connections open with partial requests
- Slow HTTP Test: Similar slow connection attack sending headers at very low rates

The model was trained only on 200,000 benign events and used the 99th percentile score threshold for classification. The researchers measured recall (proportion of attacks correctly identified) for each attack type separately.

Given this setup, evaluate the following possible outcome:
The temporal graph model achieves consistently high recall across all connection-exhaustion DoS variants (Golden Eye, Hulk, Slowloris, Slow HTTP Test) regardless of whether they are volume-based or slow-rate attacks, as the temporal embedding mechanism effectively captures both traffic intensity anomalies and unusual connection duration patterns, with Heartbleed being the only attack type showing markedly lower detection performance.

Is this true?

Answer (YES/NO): NO